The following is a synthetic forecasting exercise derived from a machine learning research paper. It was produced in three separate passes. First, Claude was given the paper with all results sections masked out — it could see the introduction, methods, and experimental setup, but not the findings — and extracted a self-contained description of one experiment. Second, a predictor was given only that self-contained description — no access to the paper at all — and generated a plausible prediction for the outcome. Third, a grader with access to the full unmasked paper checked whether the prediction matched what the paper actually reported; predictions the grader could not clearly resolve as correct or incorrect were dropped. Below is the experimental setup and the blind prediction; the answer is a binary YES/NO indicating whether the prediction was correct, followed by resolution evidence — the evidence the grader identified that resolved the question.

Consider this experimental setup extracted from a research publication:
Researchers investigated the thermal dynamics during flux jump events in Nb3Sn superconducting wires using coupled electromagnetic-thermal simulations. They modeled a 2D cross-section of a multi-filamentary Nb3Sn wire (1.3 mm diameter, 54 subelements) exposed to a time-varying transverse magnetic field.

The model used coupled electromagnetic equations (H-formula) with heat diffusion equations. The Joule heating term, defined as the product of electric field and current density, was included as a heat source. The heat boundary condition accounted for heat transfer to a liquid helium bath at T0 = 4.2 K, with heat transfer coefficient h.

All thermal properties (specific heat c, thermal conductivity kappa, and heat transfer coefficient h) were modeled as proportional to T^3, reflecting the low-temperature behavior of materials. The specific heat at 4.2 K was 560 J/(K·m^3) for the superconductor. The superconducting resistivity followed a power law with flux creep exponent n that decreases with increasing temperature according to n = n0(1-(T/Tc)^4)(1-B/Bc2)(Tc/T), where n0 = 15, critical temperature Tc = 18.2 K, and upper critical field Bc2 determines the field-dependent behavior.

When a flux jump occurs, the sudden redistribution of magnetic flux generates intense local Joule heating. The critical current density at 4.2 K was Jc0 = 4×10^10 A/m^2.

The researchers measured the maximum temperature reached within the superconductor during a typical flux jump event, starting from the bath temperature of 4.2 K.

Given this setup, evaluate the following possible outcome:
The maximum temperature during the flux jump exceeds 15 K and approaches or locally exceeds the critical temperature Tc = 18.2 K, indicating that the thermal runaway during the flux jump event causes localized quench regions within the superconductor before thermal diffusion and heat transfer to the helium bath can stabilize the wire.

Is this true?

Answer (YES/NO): NO